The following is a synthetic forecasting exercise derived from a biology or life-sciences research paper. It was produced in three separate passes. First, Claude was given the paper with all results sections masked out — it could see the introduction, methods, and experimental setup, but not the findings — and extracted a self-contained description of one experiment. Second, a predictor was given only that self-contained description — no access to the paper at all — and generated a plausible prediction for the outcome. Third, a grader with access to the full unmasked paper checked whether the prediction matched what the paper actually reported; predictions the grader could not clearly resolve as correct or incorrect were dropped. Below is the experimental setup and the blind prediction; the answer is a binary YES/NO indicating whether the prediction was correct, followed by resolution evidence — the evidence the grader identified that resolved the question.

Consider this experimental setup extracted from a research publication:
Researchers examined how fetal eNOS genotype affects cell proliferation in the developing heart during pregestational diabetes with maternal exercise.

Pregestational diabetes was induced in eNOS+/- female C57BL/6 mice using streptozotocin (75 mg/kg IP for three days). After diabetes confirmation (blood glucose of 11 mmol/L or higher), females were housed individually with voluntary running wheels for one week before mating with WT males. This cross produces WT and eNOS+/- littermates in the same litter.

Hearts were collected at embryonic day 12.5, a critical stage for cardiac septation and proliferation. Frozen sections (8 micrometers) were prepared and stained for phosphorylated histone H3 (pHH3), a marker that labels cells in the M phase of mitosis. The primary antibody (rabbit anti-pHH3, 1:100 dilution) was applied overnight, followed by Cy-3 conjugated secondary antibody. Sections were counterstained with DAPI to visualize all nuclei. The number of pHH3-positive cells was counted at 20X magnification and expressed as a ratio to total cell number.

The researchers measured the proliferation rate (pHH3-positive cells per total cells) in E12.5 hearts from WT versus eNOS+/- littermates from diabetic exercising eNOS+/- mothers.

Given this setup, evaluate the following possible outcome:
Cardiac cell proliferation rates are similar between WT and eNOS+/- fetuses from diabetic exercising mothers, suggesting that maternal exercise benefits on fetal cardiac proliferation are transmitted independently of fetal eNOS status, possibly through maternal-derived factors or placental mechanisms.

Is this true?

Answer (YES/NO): YES